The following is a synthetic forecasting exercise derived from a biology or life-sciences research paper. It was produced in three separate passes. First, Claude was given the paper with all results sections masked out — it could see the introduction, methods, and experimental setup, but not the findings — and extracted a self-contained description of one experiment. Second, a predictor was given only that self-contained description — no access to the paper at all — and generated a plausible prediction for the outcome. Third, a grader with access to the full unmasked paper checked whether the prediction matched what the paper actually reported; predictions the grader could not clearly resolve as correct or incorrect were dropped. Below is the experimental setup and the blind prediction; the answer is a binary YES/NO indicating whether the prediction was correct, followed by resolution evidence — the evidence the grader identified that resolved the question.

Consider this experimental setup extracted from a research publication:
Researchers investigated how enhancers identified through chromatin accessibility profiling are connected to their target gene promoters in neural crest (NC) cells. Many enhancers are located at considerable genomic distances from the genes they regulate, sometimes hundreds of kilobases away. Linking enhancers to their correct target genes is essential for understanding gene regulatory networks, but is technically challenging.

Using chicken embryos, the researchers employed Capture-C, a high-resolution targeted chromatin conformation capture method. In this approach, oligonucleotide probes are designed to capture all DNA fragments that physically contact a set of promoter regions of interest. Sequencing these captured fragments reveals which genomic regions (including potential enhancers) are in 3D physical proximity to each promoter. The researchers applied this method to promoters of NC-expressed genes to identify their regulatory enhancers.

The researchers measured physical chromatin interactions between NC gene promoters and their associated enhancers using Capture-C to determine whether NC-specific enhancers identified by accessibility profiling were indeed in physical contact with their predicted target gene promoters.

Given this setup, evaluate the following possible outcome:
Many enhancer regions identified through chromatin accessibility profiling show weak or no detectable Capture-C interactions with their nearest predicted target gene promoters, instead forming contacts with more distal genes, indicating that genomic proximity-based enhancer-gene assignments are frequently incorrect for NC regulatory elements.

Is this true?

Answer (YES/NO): NO